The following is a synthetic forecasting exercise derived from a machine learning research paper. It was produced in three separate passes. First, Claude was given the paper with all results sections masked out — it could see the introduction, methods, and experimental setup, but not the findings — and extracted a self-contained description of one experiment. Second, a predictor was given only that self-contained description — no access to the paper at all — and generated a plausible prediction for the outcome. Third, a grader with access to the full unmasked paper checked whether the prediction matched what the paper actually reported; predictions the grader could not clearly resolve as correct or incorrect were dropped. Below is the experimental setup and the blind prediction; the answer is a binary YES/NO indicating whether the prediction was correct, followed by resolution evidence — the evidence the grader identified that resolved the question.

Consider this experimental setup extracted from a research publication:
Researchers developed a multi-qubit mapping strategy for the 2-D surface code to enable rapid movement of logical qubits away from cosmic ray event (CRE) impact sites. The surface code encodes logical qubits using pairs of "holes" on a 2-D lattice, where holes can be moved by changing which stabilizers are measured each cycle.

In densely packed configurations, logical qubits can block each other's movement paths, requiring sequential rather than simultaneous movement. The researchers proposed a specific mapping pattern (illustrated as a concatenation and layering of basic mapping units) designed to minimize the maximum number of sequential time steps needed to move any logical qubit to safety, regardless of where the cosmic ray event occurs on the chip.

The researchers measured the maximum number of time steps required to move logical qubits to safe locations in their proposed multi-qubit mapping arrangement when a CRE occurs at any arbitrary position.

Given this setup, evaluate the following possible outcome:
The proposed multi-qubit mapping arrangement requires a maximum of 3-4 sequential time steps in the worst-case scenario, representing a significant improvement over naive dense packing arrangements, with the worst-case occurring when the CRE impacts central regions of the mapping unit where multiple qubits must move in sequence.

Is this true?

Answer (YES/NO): NO